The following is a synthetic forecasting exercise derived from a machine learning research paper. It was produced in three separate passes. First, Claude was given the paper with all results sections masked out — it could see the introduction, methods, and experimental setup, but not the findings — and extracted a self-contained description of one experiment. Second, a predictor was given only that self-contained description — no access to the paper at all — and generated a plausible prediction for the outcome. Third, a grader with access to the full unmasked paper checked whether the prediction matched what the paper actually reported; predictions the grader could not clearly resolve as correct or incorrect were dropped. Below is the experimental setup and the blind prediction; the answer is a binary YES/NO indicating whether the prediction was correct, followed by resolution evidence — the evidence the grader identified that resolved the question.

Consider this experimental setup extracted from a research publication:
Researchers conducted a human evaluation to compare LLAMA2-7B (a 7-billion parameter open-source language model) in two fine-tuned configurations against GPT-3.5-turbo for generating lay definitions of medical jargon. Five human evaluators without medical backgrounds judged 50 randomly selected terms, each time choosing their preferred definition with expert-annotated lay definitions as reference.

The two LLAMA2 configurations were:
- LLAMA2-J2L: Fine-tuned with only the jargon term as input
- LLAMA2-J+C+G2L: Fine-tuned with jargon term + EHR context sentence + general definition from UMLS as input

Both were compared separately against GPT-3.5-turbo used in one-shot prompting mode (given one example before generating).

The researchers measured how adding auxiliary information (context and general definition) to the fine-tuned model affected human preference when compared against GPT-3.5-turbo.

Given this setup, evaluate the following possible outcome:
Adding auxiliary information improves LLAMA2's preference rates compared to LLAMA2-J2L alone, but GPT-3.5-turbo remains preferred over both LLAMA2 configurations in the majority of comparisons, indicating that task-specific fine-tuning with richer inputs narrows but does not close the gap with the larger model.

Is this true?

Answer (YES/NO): NO